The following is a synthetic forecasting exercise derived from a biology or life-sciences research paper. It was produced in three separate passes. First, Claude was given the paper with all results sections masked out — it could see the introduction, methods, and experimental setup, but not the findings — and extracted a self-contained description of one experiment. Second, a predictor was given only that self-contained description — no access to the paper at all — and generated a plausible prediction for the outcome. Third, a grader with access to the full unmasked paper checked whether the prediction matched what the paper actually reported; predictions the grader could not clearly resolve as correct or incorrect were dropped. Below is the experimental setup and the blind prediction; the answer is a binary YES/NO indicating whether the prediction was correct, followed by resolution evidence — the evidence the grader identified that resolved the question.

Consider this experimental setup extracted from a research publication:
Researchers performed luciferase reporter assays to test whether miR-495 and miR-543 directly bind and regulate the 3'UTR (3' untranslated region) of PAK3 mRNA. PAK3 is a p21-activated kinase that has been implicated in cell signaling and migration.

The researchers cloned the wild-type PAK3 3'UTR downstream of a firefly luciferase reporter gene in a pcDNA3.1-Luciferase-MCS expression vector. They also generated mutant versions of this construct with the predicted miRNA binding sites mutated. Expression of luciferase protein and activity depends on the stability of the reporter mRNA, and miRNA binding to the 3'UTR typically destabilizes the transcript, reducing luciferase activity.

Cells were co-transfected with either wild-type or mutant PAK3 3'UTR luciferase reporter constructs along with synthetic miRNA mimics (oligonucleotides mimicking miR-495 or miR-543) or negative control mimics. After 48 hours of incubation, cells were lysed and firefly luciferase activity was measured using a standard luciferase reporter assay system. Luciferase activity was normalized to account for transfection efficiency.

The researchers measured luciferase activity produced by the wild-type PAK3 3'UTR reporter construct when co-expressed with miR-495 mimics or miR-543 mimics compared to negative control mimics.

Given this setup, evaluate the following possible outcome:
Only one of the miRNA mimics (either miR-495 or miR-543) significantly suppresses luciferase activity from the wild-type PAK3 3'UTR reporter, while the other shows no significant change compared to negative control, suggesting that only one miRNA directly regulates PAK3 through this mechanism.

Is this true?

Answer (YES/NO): NO